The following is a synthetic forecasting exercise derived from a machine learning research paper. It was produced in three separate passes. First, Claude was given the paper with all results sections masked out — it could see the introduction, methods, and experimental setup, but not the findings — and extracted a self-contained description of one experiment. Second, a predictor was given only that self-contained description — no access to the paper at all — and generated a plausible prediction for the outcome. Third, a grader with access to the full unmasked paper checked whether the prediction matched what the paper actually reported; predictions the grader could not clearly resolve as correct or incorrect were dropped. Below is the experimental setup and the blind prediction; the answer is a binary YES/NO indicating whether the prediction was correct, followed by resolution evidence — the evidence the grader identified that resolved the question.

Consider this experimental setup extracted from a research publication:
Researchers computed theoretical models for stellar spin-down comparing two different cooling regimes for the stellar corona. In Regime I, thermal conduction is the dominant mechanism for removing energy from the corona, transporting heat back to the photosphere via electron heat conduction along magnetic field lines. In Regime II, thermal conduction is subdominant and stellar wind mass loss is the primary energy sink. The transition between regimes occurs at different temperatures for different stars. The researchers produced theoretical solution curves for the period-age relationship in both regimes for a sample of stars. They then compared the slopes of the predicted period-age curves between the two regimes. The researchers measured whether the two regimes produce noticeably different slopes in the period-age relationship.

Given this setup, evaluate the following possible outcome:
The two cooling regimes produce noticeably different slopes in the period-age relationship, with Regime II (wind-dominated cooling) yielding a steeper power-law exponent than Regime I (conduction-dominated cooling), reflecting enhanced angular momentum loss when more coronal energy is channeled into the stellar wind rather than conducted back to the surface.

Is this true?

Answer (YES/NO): NO